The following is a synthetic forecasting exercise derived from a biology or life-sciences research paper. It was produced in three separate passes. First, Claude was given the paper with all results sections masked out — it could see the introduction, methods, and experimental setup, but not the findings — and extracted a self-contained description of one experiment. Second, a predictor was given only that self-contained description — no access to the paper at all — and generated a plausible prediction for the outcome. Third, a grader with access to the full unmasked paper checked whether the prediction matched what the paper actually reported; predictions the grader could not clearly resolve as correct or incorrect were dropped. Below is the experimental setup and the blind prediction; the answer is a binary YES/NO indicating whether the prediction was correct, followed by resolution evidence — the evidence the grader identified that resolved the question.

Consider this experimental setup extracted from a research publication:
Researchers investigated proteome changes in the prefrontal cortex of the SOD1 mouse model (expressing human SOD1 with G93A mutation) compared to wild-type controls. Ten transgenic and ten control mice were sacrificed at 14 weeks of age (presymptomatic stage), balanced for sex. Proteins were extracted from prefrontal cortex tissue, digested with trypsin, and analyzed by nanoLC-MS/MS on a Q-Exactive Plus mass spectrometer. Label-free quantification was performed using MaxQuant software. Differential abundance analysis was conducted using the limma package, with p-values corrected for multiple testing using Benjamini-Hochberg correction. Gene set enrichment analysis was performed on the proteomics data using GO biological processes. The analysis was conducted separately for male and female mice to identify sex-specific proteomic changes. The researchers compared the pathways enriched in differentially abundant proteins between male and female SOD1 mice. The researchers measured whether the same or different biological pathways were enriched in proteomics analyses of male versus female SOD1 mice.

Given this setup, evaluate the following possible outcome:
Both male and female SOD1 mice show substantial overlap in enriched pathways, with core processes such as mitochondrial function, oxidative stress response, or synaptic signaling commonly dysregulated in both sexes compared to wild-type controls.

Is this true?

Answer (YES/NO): NO